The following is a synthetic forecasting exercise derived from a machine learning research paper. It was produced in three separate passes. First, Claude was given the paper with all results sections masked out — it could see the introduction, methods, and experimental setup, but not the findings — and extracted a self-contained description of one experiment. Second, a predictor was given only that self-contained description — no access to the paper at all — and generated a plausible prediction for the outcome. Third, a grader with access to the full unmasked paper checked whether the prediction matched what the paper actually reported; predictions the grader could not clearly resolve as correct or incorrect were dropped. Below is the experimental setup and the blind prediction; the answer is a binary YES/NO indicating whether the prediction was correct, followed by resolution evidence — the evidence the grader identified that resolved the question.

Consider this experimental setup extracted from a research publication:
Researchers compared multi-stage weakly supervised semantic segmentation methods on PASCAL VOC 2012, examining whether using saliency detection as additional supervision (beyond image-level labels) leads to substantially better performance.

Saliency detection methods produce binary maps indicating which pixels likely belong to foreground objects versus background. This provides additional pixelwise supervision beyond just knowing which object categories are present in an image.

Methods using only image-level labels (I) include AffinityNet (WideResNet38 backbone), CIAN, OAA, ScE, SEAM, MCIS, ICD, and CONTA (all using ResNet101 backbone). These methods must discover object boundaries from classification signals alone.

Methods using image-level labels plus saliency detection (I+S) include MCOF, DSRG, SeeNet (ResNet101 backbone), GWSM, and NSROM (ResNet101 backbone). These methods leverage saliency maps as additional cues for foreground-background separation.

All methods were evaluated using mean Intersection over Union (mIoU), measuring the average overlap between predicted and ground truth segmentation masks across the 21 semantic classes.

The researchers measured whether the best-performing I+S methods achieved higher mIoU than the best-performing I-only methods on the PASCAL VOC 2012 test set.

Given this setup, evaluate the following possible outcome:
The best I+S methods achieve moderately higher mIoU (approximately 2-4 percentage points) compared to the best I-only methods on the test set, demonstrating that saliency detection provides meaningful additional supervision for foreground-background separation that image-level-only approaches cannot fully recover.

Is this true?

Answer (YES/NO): NO